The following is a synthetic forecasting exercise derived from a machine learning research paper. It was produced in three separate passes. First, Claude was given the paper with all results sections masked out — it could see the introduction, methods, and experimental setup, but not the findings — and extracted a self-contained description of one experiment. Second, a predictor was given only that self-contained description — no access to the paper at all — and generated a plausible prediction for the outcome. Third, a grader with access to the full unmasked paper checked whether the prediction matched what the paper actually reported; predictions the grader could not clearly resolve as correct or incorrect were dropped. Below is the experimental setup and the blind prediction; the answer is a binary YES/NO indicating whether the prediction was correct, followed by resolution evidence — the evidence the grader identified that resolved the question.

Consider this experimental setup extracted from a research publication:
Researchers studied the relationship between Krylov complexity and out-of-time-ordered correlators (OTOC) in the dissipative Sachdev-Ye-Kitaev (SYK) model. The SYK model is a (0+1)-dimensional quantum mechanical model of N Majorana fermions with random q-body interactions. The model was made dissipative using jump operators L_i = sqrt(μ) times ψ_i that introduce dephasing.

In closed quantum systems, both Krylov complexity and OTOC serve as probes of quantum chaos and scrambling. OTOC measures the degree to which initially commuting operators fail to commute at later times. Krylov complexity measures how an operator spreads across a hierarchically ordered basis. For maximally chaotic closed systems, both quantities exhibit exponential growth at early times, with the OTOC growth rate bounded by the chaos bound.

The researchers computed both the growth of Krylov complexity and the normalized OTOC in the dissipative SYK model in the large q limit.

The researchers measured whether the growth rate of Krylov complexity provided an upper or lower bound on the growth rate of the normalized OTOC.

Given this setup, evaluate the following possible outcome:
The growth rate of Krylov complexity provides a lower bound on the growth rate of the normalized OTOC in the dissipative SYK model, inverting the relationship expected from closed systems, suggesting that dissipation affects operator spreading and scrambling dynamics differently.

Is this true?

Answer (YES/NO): NO